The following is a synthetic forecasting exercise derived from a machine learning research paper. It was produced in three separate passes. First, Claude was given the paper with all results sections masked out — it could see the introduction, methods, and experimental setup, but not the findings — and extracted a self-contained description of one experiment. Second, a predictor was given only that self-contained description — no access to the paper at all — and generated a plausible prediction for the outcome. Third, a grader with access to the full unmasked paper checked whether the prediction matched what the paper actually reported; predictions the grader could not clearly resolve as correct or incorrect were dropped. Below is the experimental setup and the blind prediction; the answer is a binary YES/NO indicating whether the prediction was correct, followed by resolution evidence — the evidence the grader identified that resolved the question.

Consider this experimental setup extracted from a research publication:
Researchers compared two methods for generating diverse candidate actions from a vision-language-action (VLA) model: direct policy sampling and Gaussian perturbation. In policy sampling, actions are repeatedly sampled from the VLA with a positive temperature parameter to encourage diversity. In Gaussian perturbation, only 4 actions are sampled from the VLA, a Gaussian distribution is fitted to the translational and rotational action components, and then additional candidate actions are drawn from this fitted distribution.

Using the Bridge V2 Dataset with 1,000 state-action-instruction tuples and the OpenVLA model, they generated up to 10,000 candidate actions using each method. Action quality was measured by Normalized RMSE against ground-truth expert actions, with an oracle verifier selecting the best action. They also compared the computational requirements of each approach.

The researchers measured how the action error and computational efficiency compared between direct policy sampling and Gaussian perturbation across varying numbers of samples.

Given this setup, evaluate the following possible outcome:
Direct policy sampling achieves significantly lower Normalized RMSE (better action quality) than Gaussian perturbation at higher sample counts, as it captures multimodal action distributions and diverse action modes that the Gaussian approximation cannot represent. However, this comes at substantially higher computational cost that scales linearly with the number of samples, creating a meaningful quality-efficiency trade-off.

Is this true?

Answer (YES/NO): NO